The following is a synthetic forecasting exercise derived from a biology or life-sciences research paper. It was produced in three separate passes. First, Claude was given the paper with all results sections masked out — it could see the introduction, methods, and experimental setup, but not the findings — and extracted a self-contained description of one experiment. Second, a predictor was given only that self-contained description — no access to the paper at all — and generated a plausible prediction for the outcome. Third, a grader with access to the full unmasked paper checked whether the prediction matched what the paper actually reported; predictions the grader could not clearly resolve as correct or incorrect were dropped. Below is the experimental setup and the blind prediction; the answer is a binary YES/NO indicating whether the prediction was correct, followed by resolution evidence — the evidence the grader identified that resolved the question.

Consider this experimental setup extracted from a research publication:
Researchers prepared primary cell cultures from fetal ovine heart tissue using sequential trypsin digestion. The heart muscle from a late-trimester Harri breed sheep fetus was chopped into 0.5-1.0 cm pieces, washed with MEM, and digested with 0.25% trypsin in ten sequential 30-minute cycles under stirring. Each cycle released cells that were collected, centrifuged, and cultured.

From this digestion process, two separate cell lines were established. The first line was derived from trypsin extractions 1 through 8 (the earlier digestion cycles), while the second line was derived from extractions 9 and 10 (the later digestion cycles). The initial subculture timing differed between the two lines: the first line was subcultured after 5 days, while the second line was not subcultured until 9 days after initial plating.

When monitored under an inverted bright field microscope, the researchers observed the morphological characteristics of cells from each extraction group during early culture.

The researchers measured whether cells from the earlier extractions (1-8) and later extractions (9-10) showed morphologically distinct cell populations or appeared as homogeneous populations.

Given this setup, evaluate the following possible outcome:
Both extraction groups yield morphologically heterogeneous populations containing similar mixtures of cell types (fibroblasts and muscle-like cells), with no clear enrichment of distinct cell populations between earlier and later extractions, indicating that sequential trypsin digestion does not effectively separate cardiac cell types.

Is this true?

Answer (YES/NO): NO